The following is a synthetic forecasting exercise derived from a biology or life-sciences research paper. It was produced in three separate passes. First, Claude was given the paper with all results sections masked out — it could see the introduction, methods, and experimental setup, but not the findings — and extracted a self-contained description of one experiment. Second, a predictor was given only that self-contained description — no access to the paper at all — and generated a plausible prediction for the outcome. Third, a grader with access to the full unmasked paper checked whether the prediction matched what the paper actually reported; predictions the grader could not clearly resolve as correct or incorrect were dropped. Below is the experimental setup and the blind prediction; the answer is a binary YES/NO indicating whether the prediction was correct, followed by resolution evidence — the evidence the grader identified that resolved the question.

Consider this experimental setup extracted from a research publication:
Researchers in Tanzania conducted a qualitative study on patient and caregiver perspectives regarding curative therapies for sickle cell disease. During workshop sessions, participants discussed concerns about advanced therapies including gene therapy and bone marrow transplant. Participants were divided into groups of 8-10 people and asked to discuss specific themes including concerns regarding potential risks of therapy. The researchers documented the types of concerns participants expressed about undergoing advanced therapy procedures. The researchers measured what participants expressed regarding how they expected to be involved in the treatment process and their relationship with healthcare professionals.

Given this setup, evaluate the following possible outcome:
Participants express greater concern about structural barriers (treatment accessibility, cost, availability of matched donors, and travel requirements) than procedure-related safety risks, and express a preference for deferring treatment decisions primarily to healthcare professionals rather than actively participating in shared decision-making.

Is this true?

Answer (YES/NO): NO